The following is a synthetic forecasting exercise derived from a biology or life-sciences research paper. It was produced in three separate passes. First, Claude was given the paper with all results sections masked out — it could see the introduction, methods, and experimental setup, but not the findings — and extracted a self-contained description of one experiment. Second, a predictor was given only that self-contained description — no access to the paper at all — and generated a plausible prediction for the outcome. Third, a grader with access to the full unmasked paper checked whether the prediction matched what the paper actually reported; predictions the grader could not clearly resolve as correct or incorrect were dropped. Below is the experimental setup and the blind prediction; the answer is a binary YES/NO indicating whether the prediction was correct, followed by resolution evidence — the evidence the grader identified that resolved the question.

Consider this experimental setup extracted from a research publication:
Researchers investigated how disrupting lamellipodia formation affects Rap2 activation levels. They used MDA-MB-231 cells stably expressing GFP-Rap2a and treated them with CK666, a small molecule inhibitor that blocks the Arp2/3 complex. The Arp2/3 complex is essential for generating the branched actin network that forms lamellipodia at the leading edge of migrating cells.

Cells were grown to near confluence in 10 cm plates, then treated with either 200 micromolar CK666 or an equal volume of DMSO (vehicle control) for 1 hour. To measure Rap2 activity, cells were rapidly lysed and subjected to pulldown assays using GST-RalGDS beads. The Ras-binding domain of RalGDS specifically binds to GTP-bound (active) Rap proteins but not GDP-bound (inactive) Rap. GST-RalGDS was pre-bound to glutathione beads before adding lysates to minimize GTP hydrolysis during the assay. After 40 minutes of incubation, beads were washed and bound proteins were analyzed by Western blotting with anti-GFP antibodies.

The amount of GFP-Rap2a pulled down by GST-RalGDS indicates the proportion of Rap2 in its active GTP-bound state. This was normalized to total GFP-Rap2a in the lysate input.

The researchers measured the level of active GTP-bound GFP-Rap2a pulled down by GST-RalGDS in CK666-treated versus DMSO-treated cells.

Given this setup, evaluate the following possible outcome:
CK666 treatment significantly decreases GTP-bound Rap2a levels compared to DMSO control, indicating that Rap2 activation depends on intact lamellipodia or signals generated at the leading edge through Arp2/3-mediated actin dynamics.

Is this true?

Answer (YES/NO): NO